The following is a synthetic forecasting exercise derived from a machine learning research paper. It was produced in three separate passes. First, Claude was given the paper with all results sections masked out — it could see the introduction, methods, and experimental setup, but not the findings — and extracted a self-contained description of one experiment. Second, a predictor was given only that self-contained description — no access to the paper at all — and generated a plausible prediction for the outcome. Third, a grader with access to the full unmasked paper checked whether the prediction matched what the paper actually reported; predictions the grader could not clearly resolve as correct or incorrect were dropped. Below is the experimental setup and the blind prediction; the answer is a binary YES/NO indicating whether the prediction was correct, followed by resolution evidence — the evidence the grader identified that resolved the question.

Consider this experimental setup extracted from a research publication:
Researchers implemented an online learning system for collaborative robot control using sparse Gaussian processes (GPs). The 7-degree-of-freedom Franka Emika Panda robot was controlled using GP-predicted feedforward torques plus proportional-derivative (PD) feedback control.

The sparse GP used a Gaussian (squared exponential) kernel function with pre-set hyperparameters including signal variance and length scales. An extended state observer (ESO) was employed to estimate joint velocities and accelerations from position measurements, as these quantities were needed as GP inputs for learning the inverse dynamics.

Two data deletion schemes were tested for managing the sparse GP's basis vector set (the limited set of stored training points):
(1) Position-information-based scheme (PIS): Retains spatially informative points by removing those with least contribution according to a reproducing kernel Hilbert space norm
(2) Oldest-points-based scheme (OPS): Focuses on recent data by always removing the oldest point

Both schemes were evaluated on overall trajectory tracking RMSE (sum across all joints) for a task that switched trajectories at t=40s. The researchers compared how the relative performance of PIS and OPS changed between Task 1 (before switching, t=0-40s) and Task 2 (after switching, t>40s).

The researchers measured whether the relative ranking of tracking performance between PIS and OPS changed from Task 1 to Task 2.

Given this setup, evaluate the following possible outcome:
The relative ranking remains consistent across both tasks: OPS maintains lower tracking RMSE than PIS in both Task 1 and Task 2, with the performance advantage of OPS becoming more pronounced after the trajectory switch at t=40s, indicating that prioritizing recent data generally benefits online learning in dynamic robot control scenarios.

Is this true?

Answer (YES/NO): NO